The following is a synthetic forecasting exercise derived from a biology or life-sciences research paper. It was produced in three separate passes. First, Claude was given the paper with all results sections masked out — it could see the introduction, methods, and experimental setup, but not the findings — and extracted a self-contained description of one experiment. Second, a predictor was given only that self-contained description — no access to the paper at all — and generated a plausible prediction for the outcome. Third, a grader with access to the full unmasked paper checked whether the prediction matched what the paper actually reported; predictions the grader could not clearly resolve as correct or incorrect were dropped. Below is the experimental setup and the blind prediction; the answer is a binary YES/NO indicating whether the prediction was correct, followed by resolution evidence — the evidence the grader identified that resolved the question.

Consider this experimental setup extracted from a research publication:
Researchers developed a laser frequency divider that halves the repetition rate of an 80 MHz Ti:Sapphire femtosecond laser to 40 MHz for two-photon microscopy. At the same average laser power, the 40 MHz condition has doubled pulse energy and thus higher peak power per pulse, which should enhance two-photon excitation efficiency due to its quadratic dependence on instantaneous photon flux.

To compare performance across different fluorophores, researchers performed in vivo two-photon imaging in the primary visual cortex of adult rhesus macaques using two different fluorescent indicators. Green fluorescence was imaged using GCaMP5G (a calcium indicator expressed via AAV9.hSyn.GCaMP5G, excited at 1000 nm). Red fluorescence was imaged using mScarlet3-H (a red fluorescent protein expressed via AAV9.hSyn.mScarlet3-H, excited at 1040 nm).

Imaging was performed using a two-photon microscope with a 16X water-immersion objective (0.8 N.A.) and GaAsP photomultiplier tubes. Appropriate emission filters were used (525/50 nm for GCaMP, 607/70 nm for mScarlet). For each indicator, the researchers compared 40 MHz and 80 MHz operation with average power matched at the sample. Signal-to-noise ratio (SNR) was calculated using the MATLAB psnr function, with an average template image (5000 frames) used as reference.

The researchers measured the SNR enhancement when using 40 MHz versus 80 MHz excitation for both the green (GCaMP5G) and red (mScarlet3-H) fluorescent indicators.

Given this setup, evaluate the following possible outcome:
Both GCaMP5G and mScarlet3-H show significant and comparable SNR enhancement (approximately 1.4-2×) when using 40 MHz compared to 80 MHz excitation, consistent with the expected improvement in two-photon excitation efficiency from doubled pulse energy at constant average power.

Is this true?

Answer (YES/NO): YES